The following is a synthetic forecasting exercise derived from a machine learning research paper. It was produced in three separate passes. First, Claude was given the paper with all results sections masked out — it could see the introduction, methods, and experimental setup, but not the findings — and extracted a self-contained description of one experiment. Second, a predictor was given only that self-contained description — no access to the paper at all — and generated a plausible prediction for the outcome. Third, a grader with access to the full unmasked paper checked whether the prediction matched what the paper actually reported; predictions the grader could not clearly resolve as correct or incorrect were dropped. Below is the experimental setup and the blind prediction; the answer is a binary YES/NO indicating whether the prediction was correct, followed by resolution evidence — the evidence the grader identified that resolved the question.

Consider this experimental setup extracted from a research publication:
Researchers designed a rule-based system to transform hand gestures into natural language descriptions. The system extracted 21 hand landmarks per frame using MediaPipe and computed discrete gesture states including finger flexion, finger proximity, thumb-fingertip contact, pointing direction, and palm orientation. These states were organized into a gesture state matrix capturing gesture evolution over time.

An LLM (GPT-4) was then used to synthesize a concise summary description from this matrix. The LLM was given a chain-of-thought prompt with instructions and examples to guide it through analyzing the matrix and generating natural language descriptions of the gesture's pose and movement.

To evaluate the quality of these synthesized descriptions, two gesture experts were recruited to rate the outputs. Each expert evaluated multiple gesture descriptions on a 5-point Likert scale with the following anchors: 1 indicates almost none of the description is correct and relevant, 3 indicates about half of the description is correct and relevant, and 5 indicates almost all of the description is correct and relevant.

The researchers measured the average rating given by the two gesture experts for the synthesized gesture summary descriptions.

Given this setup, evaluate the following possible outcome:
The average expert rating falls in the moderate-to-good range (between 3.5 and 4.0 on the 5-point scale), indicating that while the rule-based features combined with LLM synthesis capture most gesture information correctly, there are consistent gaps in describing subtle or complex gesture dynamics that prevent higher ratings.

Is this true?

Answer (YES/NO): YES